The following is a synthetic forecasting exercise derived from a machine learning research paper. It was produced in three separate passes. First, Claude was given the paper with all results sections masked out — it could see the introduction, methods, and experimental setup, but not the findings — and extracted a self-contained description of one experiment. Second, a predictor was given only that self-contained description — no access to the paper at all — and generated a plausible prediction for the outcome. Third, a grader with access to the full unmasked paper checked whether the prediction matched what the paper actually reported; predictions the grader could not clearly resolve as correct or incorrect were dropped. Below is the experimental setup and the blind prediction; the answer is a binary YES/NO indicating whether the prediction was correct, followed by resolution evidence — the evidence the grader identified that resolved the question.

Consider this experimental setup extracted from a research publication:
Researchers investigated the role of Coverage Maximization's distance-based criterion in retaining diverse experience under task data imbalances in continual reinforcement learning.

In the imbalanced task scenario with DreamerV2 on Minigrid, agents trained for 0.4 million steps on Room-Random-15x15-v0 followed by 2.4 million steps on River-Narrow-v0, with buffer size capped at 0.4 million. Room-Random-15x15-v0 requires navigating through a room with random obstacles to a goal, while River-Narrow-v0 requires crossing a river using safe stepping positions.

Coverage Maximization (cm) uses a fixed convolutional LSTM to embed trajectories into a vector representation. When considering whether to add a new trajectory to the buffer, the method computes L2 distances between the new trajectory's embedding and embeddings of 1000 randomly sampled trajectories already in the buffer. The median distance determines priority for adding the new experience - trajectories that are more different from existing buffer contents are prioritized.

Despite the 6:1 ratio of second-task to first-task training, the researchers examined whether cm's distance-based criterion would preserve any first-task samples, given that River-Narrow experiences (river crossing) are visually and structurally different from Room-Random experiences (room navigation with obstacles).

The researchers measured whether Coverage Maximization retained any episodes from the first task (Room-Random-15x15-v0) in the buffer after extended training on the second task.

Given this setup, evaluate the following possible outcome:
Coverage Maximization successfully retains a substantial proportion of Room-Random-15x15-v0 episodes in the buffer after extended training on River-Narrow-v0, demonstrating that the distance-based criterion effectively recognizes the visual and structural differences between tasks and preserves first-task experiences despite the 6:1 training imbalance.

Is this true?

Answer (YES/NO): NO